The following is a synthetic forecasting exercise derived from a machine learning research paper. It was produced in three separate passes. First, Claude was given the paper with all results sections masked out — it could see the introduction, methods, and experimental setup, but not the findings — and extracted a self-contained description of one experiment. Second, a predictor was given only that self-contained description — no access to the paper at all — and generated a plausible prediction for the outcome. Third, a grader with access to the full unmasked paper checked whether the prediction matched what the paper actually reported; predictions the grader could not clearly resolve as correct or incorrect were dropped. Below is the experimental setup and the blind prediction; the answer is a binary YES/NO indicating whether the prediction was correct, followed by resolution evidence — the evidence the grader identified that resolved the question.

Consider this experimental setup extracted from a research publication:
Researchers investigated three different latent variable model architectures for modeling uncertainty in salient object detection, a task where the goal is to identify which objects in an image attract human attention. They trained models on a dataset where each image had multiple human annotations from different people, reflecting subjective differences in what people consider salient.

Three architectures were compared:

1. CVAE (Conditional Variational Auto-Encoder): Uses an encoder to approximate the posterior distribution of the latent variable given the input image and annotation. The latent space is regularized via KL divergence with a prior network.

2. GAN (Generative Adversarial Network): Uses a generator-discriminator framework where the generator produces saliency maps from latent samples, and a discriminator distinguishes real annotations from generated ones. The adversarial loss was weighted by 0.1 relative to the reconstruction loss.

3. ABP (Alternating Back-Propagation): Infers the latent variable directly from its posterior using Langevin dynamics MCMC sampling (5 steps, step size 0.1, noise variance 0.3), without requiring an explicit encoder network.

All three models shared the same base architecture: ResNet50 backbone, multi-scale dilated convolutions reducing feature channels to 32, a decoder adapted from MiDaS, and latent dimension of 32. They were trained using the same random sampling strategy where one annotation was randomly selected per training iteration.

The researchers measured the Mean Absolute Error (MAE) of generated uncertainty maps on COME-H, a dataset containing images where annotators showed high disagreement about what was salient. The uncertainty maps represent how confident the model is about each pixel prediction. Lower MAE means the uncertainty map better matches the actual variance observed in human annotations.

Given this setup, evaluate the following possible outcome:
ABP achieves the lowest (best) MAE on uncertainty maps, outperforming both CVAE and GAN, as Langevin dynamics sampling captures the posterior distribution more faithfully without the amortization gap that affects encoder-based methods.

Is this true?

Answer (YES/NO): NO